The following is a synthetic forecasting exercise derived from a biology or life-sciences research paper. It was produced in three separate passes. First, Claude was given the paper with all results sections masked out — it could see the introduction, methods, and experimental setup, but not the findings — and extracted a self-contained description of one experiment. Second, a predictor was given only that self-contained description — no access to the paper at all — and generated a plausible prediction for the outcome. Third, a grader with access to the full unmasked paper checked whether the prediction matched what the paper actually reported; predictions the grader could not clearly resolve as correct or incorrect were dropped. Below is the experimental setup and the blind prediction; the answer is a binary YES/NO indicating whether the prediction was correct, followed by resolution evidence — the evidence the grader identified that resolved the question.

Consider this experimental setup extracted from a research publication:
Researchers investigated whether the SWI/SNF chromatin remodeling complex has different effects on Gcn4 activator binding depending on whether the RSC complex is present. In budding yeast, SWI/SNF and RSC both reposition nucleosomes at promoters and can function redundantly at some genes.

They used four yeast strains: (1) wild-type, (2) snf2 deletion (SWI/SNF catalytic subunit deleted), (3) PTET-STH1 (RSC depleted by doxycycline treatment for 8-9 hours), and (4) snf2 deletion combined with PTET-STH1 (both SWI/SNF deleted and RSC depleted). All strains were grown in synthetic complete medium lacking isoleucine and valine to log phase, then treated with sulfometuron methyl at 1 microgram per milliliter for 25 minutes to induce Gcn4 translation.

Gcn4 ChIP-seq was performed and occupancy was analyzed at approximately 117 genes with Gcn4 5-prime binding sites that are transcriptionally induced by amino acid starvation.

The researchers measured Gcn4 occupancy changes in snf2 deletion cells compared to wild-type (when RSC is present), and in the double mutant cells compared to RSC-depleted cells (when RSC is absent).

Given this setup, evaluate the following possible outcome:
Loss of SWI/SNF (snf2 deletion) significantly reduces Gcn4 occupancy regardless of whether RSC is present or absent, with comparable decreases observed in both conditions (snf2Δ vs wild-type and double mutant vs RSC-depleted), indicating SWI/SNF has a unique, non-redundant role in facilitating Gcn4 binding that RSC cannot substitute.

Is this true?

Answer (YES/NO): NO